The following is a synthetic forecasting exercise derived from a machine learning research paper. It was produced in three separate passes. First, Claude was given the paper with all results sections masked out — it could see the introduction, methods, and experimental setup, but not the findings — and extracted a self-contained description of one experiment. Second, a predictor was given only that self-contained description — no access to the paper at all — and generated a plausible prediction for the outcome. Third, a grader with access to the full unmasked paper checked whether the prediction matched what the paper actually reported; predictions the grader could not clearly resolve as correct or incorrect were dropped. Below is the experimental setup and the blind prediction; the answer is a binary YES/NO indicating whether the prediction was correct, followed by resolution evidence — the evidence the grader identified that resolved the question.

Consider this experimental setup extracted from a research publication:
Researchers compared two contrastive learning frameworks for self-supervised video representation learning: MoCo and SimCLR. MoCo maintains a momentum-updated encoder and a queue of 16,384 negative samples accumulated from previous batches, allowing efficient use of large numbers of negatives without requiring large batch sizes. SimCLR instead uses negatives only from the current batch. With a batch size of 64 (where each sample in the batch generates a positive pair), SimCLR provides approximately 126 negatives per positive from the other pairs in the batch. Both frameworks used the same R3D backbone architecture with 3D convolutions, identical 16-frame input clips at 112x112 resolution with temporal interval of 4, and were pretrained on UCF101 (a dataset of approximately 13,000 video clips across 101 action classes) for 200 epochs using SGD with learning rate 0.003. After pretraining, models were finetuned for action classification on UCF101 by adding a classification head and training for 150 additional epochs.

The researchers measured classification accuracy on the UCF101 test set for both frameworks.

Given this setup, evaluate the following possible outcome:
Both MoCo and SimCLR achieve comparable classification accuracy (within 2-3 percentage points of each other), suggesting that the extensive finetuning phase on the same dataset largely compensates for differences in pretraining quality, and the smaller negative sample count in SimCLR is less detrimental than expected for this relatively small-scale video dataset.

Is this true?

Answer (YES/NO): YES